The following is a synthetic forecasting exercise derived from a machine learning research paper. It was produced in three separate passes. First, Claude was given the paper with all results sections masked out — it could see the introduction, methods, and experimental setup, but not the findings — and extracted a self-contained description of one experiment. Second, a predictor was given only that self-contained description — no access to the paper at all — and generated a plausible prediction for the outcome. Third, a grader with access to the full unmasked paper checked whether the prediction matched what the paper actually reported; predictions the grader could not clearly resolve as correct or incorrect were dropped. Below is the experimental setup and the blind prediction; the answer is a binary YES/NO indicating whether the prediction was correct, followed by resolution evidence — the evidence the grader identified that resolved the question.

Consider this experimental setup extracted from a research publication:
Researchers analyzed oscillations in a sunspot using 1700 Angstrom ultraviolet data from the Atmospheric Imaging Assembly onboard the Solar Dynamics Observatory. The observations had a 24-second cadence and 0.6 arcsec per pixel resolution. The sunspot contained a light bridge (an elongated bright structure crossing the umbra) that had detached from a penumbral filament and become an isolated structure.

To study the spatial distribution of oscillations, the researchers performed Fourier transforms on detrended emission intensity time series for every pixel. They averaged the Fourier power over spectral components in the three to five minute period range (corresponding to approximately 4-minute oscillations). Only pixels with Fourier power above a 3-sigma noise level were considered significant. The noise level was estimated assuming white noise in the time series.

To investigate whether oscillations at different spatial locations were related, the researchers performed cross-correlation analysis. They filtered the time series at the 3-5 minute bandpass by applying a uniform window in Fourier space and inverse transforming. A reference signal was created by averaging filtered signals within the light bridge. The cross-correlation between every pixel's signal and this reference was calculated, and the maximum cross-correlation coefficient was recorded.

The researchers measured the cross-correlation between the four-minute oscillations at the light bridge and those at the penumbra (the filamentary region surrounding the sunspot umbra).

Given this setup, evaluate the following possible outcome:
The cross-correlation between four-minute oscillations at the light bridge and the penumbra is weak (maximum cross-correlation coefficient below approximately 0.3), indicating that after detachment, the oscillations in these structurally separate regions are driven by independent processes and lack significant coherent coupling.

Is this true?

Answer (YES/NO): NO